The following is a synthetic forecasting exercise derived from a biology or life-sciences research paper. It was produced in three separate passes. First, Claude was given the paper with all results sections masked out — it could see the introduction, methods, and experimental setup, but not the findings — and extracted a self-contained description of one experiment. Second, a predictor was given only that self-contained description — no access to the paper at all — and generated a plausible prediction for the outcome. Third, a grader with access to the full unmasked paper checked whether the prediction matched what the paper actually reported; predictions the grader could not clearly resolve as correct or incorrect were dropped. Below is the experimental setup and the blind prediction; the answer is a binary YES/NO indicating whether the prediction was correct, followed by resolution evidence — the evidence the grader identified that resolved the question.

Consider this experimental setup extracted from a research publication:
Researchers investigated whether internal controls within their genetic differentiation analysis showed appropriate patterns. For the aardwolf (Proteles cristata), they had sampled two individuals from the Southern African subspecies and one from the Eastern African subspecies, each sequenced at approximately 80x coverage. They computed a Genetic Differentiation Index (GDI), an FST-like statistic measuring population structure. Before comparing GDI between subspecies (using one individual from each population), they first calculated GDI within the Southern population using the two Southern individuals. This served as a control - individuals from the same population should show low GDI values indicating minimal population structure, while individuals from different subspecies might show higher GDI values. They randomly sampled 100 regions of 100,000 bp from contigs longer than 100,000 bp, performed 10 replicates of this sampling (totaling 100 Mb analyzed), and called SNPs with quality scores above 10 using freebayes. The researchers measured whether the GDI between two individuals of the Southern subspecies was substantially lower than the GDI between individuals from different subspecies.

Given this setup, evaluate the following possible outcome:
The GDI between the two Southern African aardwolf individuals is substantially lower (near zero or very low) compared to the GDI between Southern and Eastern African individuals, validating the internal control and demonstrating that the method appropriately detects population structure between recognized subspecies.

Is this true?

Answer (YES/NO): YES